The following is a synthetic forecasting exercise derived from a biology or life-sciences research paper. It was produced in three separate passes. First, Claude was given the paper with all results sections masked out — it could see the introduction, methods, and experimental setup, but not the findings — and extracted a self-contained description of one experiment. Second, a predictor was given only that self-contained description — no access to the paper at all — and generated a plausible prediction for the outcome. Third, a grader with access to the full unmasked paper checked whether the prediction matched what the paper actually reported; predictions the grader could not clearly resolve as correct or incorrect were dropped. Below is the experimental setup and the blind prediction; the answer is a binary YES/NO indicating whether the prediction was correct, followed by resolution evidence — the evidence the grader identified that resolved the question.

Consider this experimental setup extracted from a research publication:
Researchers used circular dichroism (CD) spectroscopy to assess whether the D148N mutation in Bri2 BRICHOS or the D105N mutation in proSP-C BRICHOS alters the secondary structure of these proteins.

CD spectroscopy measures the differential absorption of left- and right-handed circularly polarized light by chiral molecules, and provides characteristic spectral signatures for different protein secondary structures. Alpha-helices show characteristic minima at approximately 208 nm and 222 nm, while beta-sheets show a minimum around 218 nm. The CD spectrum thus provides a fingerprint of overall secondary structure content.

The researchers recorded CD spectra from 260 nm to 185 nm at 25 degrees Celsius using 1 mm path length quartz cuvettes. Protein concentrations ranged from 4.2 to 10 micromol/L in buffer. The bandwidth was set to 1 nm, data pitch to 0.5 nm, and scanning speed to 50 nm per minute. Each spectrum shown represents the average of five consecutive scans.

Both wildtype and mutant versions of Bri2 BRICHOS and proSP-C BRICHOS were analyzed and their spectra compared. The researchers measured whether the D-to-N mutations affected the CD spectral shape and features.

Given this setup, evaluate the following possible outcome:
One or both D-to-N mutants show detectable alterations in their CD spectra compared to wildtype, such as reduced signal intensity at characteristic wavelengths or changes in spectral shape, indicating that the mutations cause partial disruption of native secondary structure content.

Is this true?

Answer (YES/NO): NO